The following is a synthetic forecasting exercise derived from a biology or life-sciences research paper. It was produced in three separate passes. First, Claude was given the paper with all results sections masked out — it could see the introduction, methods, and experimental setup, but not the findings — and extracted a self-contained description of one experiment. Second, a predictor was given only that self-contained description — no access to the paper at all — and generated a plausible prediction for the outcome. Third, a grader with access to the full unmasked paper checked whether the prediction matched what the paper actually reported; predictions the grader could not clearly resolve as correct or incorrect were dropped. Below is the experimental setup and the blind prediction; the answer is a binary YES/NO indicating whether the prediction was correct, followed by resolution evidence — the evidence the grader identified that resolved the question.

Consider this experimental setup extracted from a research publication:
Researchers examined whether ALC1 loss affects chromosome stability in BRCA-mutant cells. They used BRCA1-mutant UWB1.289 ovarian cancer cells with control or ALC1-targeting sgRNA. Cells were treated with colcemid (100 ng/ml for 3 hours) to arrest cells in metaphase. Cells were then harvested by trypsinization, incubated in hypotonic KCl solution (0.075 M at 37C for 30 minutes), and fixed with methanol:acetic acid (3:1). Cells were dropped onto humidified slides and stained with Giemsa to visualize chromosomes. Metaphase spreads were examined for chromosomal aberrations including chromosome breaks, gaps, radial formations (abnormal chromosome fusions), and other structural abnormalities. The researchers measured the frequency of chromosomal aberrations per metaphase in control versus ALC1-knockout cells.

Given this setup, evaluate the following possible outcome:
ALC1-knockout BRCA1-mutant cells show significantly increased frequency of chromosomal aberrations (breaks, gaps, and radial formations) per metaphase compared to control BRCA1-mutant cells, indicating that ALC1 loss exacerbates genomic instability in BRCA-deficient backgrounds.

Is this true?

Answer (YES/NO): YES